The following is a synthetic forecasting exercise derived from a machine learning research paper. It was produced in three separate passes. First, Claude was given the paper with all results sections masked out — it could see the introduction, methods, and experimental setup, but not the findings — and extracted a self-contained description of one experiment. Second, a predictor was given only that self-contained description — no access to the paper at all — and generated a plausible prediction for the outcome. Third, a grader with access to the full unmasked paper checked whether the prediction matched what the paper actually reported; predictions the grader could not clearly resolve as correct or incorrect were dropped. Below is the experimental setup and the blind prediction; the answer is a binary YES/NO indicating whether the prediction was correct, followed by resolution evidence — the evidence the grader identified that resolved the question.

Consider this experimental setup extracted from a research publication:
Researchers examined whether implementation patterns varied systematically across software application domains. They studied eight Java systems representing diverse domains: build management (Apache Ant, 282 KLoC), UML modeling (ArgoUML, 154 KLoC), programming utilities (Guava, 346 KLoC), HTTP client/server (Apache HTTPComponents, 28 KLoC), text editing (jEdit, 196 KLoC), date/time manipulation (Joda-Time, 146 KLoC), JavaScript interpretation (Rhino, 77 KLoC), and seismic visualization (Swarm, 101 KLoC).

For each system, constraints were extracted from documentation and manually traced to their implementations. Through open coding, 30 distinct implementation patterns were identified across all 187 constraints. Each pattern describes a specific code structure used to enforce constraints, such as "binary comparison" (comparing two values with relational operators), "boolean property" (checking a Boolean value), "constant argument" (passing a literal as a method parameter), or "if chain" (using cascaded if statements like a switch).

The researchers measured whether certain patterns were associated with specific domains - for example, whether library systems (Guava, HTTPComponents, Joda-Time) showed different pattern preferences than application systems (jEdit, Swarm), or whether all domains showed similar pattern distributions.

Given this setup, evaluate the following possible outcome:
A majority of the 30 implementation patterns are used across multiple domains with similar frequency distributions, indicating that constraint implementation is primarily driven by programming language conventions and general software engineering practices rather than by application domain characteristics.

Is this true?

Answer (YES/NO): NO